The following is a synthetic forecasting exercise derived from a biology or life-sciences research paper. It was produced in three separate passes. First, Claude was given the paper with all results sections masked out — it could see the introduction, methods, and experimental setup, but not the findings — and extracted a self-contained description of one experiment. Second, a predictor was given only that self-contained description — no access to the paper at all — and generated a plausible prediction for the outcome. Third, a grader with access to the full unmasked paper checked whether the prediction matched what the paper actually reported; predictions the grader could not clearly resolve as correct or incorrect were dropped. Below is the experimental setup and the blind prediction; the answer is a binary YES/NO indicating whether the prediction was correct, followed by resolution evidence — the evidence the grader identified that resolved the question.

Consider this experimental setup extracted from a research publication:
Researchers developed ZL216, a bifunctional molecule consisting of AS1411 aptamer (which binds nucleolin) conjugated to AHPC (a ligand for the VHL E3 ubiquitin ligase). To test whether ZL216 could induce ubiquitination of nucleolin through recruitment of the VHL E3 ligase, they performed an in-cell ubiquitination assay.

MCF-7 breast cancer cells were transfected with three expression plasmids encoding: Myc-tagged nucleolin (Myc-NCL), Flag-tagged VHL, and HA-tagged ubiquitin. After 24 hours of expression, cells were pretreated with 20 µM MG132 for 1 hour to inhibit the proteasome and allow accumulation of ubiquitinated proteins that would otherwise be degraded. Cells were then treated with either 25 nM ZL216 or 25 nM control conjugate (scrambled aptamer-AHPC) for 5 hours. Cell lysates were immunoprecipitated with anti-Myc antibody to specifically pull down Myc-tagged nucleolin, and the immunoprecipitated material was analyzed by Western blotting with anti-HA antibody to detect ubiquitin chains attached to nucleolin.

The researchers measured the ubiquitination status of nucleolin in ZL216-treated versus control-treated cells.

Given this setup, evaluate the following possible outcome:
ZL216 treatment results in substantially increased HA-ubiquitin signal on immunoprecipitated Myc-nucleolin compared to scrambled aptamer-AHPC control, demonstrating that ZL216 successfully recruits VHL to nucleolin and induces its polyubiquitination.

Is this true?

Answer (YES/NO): YES